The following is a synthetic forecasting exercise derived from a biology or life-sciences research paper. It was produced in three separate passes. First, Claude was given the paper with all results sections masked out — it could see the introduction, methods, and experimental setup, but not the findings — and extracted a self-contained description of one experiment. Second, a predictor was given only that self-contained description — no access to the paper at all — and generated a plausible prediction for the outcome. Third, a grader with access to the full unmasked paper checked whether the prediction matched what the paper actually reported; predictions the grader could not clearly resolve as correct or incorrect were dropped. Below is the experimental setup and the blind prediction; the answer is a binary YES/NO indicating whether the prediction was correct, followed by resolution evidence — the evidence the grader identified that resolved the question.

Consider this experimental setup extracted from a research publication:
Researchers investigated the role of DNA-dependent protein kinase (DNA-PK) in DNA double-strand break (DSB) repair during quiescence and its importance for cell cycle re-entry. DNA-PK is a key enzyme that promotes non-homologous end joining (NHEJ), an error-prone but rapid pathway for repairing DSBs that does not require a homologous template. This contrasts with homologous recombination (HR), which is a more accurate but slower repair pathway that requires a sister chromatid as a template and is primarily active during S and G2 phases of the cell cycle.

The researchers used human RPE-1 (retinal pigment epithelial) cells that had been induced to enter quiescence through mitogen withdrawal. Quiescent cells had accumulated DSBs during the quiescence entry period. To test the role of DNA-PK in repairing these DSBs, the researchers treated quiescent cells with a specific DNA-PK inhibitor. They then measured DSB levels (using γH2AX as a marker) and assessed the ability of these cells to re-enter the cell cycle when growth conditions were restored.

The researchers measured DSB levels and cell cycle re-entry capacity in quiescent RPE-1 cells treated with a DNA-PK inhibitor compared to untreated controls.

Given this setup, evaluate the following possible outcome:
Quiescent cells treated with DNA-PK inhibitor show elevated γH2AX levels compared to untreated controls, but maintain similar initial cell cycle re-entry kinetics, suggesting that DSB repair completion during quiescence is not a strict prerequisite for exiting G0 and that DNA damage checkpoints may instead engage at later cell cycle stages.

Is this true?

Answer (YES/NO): NO